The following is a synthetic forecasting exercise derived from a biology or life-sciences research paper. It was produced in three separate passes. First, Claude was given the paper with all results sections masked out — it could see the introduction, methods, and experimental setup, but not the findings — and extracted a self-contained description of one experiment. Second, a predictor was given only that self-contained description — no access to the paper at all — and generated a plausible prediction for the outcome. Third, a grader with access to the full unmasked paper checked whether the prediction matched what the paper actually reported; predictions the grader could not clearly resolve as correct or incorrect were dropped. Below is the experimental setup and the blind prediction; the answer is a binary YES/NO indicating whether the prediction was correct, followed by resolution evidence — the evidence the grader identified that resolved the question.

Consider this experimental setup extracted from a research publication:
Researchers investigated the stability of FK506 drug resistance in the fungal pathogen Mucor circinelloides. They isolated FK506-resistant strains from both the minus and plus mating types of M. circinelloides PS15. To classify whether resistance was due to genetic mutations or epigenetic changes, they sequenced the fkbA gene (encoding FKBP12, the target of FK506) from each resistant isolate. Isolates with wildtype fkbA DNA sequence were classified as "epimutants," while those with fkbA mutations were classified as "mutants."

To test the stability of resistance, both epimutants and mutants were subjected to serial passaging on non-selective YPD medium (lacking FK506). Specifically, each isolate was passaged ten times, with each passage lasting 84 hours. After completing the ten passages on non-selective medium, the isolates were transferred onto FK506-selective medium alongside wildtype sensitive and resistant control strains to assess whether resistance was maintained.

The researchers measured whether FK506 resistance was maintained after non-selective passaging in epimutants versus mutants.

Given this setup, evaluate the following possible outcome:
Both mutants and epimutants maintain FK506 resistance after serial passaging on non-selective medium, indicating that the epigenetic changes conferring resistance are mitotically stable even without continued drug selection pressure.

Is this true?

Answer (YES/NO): NO